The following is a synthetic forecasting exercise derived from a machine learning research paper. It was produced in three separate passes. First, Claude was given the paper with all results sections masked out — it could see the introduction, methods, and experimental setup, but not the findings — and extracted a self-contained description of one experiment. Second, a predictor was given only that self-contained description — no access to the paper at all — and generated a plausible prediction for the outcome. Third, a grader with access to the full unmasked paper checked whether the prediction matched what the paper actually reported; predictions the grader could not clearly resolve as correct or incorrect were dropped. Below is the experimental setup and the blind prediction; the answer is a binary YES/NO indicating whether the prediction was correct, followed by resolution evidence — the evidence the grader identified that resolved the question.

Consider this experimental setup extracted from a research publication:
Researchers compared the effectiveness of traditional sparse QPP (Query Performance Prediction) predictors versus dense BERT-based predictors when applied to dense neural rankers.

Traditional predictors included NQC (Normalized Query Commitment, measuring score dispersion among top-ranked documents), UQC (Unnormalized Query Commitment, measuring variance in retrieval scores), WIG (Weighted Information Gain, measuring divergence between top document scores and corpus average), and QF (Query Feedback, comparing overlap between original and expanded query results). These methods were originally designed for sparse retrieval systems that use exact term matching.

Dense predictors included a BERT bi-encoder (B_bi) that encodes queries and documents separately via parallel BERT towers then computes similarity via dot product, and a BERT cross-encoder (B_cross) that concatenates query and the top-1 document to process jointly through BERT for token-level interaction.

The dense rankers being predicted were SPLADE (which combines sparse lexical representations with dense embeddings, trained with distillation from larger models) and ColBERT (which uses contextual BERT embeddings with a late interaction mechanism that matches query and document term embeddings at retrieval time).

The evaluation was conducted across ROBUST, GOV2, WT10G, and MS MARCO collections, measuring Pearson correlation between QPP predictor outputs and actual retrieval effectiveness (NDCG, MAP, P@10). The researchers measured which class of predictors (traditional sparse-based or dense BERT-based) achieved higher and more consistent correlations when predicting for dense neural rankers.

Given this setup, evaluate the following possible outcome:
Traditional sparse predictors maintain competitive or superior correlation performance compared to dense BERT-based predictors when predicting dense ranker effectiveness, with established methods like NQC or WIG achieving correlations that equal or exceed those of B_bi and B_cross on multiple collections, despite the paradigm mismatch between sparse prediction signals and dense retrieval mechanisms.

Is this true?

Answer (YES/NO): YES